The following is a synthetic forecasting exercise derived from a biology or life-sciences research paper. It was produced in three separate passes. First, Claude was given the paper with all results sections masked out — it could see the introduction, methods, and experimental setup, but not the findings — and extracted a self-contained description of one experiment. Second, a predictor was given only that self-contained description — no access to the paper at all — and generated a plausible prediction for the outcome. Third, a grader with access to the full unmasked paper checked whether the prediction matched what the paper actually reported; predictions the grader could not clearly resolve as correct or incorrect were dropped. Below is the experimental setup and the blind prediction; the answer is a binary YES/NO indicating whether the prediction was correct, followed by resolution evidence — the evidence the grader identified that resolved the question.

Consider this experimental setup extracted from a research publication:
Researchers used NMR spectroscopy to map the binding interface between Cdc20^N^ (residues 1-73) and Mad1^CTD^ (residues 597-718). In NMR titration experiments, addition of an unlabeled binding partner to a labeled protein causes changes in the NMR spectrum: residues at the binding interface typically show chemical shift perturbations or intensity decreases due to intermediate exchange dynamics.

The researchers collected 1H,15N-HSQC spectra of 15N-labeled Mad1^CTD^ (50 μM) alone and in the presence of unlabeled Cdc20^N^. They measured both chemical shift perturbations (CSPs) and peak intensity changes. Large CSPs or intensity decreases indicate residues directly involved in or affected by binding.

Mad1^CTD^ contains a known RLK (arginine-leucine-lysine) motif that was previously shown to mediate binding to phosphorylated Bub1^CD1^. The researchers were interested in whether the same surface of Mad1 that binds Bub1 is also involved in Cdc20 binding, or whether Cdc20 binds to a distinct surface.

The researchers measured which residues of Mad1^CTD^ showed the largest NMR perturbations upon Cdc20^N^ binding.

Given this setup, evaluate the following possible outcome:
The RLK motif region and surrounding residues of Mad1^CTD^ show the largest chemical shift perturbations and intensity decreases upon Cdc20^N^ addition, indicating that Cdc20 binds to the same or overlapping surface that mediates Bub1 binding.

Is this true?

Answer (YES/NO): YES